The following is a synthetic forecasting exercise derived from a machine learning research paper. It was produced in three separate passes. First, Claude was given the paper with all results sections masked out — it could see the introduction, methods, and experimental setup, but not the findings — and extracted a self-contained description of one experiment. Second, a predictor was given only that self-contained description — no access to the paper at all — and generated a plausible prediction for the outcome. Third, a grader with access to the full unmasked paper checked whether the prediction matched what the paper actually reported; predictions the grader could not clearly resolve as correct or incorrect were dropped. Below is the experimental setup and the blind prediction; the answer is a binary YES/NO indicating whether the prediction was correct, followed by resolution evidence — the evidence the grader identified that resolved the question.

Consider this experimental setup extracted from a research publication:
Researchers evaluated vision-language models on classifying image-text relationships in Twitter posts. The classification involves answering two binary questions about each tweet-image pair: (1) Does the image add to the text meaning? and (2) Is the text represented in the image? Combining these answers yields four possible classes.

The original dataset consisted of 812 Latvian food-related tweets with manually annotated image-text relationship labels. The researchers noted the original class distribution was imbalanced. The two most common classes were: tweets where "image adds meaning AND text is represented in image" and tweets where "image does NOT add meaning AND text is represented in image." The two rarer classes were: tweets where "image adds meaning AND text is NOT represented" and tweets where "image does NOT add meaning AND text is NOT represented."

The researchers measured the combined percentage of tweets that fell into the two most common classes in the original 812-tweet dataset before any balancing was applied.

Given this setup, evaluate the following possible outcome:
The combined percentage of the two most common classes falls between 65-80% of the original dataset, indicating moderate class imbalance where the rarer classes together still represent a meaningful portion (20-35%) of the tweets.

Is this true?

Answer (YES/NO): NO